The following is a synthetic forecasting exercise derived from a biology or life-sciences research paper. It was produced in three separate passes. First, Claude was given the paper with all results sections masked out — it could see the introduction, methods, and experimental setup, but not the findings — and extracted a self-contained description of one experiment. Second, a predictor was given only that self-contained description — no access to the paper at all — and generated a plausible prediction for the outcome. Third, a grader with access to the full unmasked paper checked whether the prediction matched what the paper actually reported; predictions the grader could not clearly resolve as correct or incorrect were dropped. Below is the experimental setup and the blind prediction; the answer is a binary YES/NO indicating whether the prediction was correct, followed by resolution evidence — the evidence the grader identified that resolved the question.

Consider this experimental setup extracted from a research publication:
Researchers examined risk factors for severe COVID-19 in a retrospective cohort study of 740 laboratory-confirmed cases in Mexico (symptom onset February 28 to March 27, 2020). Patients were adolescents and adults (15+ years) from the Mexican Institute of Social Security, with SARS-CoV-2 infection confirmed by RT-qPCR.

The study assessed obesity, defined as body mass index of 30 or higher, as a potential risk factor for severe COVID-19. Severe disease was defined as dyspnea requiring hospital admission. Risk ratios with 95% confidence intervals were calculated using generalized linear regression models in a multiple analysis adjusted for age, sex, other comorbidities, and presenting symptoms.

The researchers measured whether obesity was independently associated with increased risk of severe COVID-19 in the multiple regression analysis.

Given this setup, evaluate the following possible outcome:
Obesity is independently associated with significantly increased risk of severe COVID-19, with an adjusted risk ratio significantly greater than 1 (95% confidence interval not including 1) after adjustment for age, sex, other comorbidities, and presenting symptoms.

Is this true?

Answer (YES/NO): NO